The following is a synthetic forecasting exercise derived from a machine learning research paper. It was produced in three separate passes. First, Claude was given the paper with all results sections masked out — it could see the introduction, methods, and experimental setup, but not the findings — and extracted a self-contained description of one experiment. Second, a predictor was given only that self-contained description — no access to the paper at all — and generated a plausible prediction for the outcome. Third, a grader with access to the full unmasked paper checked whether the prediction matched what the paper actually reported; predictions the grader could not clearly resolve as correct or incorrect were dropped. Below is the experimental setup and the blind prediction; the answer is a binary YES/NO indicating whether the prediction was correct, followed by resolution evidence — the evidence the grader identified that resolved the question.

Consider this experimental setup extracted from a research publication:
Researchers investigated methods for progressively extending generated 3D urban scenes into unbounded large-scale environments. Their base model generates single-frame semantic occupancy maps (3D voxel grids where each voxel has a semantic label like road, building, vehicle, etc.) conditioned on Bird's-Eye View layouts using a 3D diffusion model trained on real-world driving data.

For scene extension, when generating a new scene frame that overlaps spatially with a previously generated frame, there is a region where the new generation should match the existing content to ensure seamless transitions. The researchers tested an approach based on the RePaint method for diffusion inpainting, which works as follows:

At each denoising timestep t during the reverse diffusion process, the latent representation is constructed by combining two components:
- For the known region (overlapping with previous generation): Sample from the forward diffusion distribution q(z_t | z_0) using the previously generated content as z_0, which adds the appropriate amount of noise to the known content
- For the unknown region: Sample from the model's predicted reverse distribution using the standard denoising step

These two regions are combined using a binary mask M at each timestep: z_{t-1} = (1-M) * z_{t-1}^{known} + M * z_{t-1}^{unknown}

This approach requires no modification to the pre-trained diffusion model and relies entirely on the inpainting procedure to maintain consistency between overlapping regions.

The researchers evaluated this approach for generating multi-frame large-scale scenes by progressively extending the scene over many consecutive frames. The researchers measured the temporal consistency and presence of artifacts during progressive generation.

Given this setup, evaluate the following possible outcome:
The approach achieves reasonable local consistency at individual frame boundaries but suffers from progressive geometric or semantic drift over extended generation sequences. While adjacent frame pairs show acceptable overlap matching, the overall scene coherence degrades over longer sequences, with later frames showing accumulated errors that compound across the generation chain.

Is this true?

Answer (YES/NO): NO